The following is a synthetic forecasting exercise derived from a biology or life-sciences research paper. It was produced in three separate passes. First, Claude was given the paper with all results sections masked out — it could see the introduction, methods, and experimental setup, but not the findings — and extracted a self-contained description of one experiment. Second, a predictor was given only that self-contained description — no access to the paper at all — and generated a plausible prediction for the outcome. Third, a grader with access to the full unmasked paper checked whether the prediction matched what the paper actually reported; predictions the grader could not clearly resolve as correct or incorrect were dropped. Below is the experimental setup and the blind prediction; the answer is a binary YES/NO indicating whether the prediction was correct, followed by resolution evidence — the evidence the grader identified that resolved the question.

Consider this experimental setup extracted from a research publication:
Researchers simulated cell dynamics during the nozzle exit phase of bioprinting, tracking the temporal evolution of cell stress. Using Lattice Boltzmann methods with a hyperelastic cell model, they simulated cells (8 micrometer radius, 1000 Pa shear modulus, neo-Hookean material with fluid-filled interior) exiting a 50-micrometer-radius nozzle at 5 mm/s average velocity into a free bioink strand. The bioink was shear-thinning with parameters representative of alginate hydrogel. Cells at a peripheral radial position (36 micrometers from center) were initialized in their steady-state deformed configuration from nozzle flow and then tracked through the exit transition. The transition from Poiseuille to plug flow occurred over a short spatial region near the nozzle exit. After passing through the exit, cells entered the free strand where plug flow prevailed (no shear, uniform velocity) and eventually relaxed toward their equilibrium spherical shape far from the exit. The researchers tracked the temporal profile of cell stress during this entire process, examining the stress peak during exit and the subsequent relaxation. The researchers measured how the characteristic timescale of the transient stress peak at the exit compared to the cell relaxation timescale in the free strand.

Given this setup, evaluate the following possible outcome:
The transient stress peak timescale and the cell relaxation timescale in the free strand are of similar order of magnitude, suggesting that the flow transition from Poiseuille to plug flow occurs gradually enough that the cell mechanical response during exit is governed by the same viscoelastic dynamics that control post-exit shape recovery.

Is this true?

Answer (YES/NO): NO